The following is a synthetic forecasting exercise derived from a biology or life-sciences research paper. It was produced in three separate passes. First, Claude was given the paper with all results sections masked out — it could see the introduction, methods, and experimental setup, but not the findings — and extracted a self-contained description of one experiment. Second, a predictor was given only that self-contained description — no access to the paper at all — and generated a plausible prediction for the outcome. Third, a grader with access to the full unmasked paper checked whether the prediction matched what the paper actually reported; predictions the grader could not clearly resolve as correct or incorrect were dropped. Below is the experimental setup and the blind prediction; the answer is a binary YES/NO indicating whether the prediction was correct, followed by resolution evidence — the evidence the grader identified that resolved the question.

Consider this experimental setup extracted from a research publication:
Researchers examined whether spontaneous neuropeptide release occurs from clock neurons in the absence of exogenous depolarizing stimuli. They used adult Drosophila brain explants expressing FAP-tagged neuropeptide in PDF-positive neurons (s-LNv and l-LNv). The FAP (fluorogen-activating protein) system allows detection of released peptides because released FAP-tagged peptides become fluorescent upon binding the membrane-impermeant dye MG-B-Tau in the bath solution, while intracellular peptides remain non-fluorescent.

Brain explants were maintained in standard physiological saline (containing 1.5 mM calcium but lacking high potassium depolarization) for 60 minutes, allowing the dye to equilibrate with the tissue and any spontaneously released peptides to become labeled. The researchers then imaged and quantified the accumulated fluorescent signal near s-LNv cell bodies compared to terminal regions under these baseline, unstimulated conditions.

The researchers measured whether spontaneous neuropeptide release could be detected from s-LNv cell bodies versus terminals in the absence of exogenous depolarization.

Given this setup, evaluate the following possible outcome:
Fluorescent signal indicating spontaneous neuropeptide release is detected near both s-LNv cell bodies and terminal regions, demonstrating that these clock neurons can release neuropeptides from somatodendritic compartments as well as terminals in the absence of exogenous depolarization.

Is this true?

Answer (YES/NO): YES